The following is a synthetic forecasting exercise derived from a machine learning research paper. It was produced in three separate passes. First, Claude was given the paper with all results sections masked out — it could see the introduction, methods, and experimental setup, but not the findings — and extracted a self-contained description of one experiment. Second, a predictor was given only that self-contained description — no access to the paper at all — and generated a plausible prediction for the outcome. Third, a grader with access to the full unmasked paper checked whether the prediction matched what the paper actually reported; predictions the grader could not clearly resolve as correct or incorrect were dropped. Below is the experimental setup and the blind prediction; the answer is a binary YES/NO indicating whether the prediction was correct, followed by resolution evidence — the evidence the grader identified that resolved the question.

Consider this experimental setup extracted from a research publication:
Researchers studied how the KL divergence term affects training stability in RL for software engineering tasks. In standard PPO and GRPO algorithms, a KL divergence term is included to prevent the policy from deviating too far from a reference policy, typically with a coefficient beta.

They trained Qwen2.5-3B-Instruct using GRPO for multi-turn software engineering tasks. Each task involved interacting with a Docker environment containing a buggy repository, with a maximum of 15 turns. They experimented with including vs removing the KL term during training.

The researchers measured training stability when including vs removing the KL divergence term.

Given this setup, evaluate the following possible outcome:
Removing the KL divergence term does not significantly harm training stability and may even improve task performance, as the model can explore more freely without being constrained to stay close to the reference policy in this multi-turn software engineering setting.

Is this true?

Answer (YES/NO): YES